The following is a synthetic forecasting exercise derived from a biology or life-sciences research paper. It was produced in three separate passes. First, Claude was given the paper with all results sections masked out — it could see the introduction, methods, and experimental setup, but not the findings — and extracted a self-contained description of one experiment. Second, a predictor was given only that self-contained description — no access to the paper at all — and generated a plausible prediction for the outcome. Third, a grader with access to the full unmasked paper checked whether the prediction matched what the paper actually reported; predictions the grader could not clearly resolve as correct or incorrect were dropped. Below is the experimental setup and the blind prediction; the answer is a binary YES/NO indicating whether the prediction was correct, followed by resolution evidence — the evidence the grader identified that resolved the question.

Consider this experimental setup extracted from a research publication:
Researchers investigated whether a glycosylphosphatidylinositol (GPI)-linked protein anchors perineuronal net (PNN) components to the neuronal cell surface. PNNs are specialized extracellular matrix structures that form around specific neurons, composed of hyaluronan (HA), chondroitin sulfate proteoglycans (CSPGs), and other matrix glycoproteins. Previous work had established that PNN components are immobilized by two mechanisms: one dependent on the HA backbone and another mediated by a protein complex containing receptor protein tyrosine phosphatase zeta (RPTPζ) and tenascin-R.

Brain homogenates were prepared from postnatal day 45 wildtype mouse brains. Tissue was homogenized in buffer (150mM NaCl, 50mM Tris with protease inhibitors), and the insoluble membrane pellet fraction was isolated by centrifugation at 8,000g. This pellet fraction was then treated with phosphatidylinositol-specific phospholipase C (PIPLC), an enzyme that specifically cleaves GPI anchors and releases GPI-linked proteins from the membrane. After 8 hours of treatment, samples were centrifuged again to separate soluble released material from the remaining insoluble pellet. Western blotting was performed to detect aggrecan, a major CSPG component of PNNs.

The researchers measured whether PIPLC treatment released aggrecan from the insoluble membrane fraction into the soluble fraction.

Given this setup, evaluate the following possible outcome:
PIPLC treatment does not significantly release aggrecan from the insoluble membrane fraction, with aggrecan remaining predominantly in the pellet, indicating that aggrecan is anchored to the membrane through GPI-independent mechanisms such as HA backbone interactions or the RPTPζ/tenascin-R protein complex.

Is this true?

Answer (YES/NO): NO